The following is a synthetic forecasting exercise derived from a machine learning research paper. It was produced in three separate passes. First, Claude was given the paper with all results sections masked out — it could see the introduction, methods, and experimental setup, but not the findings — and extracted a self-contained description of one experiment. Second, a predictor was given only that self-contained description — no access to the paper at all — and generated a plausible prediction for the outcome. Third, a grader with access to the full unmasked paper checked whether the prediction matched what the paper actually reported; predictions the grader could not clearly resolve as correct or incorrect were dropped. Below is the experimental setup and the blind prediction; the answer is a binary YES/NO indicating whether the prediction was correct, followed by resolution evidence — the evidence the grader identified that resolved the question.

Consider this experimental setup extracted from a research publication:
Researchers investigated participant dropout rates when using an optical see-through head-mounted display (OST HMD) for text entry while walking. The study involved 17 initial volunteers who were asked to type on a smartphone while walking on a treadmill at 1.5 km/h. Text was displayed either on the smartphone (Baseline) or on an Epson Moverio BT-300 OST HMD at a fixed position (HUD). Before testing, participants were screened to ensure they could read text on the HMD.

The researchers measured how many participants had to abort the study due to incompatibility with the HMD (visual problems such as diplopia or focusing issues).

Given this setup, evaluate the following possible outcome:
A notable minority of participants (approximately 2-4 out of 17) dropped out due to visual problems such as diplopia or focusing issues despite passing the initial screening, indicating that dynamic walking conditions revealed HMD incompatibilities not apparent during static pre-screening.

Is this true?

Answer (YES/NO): YES